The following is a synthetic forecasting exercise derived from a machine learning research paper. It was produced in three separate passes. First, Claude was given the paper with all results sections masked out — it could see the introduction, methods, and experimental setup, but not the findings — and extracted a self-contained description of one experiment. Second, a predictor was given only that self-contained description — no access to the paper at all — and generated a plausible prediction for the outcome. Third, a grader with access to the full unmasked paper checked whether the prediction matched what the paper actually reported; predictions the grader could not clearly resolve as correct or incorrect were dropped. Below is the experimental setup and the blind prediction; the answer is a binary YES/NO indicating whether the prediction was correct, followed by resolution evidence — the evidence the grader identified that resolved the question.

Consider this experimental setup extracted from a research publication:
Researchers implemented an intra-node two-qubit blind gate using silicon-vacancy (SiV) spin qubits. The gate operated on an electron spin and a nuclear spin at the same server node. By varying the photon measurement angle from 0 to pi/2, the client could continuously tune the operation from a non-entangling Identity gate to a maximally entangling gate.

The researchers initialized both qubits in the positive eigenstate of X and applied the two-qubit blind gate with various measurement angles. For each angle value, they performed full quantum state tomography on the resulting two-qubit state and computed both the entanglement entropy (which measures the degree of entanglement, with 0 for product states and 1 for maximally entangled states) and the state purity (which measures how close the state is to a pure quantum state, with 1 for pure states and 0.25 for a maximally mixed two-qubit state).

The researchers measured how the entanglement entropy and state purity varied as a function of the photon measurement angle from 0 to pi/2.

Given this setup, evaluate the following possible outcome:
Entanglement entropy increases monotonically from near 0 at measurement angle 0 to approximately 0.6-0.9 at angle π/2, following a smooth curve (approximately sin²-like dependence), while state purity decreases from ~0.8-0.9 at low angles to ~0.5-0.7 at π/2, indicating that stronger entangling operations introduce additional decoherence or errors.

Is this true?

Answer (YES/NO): NO